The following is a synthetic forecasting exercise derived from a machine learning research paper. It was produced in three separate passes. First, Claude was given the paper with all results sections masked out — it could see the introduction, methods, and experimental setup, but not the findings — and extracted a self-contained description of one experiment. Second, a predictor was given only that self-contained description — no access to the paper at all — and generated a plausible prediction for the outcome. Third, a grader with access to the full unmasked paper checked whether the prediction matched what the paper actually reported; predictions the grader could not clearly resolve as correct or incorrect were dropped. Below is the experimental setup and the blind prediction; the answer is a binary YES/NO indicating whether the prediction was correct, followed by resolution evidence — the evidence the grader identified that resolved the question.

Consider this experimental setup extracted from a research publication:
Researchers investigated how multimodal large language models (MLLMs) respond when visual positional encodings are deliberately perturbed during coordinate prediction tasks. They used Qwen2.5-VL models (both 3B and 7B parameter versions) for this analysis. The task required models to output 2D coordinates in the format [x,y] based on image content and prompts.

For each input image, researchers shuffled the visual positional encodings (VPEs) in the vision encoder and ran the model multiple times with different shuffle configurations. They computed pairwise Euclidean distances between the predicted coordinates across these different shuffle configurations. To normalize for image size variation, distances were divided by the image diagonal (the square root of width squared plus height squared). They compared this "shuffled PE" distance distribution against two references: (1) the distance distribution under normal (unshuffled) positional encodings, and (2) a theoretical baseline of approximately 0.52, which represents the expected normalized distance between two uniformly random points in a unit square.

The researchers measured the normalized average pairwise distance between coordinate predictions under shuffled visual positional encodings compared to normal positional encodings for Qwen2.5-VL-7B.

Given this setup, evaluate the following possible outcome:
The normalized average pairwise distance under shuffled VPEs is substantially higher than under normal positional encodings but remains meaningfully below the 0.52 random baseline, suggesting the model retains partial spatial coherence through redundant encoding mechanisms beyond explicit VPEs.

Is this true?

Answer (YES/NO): NO